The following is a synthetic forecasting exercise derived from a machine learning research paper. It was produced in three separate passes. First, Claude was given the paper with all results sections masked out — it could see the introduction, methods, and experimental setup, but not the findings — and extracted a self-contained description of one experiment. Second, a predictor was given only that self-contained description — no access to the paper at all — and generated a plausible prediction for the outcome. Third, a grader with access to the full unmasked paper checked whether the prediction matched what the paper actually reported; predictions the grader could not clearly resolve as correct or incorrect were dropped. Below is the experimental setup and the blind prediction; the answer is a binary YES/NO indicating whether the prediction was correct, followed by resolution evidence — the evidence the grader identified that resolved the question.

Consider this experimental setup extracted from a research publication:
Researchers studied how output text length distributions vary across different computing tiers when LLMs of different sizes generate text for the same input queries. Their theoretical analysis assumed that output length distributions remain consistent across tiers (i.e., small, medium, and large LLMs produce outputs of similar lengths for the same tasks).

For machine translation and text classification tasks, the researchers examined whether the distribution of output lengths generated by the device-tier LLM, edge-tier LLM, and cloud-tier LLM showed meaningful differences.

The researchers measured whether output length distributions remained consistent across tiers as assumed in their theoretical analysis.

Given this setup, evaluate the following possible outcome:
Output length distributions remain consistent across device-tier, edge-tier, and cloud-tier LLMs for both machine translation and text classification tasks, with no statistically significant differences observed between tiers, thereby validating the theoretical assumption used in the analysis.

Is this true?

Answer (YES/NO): NO